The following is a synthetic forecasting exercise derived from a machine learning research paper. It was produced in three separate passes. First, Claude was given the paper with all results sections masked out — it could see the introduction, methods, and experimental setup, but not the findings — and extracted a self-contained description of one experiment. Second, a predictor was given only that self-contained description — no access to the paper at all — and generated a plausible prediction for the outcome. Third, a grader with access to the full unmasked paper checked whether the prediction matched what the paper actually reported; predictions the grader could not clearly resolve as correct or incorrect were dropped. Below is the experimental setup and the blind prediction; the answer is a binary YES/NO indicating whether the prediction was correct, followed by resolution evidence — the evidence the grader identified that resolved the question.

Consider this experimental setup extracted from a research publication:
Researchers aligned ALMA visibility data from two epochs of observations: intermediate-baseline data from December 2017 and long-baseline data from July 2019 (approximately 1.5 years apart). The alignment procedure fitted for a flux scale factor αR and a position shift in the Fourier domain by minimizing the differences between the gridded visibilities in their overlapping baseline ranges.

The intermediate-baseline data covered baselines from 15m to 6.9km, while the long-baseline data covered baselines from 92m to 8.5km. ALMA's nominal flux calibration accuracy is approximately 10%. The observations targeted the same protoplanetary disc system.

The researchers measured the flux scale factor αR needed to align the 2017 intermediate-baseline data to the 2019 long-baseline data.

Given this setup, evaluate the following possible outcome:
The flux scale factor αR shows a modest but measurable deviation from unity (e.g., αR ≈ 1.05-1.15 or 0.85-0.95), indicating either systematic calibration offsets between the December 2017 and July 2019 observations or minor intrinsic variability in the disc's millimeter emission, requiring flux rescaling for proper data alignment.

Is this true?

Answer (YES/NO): NO